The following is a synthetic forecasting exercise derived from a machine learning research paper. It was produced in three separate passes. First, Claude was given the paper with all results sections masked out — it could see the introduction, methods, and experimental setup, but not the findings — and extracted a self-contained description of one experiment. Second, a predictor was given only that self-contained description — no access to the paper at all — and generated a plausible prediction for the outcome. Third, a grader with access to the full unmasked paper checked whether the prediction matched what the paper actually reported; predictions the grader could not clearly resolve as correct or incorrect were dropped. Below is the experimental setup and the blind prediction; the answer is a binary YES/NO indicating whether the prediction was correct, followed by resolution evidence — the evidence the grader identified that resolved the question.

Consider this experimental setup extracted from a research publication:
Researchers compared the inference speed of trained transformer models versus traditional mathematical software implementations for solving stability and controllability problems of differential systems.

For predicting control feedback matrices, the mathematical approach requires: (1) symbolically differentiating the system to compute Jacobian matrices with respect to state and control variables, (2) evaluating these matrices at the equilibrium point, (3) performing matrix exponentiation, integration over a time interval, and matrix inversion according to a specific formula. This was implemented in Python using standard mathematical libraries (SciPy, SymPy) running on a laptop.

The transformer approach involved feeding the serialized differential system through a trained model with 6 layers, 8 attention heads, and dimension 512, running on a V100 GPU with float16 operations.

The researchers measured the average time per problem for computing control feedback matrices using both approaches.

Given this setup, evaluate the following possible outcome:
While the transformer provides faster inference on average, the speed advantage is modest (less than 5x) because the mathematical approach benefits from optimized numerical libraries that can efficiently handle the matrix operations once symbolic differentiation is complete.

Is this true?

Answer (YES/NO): NO